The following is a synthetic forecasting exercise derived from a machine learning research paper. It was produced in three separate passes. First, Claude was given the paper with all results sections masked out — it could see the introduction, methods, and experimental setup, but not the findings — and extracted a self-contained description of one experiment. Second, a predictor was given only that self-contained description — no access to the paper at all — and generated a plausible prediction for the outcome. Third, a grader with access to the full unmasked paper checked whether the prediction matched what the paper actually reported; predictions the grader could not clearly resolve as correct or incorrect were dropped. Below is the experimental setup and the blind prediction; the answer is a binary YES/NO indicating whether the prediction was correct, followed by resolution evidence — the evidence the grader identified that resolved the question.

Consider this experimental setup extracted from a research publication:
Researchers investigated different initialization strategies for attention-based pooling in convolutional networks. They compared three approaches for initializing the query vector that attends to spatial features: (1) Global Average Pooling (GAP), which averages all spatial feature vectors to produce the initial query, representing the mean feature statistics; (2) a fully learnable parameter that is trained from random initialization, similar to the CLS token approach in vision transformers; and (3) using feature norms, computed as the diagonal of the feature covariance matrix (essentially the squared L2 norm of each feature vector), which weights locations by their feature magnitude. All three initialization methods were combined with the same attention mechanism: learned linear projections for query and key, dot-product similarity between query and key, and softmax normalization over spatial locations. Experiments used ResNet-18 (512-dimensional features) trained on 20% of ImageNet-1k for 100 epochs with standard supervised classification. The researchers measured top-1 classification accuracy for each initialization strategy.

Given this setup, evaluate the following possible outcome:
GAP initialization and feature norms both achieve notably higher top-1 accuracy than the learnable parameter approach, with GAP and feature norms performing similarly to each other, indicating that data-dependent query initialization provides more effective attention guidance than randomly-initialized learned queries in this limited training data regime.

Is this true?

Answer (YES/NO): NO